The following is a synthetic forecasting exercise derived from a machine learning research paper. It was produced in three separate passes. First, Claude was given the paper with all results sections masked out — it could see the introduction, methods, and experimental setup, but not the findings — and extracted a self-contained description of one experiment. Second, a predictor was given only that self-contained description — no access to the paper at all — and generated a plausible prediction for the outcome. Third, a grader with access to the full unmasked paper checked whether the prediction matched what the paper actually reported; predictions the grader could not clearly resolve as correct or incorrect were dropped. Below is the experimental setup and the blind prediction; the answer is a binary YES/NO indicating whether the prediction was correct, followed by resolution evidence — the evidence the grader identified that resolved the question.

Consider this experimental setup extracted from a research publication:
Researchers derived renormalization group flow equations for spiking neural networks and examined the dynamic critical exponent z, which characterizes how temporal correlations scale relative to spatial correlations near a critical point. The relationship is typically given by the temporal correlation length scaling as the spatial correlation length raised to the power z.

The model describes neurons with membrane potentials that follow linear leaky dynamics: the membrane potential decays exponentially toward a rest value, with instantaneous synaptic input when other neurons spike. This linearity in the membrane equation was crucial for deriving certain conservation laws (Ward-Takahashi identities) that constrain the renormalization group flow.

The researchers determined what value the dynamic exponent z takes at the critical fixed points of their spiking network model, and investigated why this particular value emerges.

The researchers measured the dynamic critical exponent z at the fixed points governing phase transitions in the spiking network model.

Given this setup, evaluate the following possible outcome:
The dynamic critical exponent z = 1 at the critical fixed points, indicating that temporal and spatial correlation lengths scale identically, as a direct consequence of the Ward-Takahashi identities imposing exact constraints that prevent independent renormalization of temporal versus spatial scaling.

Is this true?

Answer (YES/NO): NO